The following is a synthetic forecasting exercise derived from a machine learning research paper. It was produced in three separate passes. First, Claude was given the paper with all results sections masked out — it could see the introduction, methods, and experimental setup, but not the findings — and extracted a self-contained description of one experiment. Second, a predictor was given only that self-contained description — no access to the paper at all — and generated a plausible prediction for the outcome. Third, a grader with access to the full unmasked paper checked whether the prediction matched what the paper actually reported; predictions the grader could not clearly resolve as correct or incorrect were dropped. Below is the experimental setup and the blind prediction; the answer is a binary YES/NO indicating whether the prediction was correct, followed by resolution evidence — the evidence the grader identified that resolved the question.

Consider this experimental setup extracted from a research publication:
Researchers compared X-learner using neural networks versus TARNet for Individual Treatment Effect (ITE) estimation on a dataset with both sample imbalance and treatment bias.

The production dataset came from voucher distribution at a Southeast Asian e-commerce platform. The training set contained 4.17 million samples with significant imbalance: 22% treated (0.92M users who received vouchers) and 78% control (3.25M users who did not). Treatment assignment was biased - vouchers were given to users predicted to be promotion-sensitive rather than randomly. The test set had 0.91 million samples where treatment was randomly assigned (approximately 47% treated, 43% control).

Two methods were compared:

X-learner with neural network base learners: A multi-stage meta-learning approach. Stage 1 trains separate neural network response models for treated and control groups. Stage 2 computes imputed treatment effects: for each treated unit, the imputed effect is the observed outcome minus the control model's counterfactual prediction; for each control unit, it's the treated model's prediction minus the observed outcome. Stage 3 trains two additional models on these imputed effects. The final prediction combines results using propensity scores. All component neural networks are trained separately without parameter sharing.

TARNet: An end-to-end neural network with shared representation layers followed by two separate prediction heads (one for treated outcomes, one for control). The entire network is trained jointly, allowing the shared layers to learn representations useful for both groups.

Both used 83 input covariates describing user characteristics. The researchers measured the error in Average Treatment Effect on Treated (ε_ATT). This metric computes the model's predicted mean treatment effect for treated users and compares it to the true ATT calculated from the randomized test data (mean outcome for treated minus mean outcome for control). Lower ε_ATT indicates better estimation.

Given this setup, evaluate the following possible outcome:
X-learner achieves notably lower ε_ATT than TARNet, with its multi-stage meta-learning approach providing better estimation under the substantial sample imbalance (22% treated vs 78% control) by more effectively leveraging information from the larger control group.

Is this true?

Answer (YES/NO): YES